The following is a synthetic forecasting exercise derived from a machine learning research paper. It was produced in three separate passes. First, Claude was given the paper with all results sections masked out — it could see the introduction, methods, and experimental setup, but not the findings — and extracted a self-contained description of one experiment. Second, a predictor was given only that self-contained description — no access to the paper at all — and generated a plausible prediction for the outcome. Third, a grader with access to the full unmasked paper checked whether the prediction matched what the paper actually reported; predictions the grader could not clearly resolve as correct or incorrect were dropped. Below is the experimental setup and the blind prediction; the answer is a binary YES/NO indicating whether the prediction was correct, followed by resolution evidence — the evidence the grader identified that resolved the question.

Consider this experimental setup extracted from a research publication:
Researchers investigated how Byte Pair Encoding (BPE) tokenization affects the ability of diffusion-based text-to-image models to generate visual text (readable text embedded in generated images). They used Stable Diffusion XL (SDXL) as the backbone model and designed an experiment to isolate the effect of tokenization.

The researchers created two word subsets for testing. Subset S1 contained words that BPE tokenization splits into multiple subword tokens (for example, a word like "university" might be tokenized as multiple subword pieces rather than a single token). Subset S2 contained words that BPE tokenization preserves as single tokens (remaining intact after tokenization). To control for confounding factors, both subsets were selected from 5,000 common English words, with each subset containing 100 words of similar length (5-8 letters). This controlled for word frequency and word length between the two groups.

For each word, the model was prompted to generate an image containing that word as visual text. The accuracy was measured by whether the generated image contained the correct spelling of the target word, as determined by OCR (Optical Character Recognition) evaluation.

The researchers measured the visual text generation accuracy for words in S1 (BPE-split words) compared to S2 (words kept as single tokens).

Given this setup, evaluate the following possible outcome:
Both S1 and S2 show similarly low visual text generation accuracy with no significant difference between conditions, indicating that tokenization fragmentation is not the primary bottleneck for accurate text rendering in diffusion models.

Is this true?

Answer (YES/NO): NO